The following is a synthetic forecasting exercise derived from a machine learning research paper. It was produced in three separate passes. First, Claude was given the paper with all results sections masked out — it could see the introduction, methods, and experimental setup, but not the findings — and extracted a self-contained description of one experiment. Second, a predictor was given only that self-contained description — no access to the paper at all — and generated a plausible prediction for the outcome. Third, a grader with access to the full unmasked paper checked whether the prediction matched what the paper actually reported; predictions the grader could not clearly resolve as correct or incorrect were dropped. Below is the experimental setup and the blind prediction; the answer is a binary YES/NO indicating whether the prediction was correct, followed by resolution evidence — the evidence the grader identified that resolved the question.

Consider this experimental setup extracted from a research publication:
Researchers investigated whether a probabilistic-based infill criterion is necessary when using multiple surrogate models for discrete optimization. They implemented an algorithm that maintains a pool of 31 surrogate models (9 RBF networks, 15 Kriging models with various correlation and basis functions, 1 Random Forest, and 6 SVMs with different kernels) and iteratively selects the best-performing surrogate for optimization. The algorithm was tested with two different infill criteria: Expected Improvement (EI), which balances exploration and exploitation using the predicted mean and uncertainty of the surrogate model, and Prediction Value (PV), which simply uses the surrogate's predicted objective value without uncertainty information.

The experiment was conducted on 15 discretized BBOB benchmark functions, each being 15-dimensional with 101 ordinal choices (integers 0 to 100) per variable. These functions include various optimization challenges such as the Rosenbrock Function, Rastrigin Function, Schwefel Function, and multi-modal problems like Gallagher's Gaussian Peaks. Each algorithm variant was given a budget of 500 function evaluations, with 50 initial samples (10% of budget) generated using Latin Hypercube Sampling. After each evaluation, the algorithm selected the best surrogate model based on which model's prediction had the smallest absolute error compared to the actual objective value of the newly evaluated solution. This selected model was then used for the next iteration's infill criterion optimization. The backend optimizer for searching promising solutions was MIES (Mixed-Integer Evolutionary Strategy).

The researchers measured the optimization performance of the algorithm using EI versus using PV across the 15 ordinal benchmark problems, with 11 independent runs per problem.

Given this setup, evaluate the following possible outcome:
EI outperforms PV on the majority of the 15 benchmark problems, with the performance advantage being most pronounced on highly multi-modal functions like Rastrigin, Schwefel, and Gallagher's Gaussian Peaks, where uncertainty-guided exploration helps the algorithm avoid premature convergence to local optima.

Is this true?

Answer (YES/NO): NO